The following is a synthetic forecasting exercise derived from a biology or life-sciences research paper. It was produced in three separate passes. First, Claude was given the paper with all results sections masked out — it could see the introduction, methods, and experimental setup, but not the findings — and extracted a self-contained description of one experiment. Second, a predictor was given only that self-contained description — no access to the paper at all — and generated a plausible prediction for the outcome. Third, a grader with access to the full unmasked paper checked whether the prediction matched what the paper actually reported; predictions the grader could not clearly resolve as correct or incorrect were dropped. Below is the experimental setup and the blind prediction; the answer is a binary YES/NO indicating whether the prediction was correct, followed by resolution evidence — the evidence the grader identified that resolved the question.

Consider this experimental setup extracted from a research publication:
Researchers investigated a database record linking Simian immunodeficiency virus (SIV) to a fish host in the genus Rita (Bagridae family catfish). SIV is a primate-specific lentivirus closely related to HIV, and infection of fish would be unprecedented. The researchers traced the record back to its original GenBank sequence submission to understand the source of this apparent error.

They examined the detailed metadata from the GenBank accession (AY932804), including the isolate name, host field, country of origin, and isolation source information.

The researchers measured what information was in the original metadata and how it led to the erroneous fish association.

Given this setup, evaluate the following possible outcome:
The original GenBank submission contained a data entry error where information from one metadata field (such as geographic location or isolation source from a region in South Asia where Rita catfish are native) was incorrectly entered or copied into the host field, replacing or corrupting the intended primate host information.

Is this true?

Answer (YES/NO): NO